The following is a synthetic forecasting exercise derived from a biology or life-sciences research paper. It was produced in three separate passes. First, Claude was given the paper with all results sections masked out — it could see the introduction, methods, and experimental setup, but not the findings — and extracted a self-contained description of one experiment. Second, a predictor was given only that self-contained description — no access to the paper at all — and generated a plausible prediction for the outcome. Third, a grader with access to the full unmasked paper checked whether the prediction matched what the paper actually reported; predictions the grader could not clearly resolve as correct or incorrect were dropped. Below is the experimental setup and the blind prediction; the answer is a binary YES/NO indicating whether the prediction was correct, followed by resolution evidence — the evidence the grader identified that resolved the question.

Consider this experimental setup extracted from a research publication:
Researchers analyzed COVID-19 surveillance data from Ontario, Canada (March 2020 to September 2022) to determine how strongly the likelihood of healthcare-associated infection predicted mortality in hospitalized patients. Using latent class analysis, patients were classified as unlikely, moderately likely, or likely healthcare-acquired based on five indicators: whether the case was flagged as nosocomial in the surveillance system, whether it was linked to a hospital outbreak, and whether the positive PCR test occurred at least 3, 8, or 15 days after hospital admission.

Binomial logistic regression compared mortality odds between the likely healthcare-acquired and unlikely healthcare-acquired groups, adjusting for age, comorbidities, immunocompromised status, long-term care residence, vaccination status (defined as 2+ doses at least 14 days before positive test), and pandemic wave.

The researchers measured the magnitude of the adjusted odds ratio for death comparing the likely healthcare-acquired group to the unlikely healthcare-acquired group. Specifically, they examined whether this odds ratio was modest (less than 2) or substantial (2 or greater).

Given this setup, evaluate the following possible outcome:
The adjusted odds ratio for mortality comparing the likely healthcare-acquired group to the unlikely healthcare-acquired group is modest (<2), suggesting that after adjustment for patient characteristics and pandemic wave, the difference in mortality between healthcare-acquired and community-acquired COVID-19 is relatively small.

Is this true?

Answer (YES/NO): YES